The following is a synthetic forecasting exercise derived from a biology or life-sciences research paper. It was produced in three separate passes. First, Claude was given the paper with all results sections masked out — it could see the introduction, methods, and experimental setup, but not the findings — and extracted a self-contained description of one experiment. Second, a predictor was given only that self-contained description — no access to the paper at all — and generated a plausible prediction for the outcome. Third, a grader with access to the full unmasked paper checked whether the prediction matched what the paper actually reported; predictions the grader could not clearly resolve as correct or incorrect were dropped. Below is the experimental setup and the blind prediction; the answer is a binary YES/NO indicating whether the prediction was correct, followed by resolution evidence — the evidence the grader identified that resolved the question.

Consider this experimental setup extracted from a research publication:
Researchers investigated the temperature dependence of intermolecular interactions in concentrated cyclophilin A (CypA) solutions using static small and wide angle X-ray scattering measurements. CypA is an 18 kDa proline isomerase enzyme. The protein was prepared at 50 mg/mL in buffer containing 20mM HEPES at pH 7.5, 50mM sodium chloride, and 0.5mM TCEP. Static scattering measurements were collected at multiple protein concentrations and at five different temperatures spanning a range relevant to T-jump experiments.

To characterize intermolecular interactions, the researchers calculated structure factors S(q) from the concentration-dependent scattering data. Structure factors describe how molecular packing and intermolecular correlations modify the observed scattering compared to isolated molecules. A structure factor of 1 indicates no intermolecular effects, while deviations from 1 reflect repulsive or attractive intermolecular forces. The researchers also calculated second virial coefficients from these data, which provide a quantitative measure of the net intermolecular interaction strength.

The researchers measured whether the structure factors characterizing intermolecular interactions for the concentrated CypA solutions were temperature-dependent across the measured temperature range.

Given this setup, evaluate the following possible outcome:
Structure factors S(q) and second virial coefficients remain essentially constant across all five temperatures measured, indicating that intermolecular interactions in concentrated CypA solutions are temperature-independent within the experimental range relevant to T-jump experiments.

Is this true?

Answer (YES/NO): YES